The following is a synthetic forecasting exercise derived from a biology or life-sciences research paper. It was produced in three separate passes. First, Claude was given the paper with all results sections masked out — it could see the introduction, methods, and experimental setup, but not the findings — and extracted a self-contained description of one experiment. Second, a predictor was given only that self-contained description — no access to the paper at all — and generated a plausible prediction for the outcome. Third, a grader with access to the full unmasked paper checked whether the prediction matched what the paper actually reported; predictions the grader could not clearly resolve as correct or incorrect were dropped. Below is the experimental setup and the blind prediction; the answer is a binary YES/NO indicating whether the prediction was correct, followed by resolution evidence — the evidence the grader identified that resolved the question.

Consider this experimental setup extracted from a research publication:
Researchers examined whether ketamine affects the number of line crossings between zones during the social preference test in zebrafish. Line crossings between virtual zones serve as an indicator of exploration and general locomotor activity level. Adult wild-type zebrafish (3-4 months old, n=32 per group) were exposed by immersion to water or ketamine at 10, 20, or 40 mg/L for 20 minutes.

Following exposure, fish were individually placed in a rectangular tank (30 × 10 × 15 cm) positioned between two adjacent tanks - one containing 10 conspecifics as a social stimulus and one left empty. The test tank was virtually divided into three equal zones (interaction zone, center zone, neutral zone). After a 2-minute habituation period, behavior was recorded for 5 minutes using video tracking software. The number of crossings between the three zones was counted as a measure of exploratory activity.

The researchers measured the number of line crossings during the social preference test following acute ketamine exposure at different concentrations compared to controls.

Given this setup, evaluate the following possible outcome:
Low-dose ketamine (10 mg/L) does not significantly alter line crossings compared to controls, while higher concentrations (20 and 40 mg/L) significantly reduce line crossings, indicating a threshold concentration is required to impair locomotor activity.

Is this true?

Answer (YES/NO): NO